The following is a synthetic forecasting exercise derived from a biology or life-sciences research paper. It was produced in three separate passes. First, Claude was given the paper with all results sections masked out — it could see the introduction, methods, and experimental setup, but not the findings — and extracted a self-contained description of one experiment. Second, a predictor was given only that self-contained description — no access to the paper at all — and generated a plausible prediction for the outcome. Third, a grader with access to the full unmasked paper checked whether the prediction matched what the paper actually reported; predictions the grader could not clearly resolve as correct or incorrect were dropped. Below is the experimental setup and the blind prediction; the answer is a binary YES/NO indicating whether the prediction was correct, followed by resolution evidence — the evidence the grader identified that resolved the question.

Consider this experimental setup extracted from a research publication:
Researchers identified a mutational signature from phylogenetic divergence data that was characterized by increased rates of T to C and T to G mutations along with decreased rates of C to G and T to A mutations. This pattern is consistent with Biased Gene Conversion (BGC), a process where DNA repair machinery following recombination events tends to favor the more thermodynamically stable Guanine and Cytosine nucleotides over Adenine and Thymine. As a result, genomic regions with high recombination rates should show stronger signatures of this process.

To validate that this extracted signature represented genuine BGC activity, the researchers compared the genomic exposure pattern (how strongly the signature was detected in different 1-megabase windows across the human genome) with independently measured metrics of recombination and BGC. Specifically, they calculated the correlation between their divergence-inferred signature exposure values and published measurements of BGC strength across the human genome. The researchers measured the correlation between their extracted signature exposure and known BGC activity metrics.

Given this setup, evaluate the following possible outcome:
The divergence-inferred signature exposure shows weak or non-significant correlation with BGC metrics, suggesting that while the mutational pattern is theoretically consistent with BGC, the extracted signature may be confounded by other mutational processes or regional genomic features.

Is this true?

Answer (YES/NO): NO